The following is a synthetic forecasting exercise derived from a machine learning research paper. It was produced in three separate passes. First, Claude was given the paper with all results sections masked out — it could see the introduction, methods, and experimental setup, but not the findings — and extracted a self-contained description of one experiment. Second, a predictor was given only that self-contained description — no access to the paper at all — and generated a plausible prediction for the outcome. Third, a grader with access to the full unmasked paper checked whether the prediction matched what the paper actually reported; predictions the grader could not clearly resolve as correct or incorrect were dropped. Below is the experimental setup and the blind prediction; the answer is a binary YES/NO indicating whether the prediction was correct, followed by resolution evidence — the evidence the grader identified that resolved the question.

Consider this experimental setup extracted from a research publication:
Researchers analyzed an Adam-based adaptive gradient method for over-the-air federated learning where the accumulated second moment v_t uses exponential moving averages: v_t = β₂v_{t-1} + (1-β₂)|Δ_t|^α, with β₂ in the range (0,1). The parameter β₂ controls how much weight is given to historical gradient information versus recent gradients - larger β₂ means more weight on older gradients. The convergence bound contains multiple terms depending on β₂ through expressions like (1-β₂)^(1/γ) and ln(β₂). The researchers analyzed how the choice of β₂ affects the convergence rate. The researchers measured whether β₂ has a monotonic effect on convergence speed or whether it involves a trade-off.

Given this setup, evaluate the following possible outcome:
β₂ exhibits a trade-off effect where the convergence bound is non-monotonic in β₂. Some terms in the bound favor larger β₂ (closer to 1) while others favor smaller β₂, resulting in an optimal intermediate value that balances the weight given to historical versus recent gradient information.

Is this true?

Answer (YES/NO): YES